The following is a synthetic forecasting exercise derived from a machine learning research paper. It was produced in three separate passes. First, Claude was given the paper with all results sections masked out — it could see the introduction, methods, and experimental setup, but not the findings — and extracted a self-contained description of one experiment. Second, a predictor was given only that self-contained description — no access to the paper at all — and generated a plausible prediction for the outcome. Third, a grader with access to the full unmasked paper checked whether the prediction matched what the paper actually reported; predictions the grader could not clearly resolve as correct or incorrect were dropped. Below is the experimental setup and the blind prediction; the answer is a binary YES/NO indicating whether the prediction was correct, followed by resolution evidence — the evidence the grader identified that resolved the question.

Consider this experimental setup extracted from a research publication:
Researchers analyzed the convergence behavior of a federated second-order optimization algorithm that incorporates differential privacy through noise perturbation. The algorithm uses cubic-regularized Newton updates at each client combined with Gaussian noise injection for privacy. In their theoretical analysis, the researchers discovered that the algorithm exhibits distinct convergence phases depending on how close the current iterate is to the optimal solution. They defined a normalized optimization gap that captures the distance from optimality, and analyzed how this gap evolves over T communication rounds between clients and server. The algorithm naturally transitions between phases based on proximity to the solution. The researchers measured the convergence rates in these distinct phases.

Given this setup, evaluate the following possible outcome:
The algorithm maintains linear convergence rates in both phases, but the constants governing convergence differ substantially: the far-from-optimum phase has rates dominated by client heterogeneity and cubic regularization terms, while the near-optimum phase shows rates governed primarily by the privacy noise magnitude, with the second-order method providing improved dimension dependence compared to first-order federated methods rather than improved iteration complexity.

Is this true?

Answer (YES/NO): NO